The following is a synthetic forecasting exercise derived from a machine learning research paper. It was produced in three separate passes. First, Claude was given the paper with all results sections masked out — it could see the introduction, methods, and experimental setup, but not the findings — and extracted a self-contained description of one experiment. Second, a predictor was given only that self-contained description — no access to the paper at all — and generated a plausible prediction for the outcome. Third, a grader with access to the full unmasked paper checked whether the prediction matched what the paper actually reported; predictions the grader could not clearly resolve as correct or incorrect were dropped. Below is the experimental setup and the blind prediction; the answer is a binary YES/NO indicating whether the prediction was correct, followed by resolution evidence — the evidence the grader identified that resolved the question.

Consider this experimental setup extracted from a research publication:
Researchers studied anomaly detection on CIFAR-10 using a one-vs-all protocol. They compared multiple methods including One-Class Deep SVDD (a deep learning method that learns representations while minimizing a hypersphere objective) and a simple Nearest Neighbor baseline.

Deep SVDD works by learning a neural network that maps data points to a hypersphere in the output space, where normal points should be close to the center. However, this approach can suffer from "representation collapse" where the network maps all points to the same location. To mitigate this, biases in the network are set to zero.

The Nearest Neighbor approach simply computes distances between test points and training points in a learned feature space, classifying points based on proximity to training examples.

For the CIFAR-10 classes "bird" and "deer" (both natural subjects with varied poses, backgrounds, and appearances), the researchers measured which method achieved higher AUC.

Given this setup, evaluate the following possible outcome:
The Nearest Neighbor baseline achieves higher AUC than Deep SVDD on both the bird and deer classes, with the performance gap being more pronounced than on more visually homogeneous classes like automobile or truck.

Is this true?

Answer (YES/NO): YES